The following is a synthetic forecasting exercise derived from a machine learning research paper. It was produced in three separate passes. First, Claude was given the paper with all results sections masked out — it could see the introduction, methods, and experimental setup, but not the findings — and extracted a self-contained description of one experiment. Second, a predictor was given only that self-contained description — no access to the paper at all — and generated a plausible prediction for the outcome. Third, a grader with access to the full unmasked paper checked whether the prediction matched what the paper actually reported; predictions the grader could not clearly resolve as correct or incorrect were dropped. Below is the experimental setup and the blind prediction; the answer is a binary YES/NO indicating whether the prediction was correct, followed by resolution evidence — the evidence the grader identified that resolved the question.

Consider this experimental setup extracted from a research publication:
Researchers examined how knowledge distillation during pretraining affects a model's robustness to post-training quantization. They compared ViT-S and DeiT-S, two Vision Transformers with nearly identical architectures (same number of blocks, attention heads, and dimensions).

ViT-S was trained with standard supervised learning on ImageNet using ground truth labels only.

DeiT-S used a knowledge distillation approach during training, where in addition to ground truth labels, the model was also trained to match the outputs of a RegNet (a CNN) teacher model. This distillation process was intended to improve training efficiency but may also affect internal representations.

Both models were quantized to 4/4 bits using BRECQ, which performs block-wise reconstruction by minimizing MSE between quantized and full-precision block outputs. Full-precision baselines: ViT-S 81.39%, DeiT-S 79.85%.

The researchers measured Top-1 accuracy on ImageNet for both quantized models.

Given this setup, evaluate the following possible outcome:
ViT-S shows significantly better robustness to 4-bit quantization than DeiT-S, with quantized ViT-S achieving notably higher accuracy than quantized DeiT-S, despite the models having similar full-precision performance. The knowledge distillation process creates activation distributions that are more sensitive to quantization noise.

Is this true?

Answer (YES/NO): NO